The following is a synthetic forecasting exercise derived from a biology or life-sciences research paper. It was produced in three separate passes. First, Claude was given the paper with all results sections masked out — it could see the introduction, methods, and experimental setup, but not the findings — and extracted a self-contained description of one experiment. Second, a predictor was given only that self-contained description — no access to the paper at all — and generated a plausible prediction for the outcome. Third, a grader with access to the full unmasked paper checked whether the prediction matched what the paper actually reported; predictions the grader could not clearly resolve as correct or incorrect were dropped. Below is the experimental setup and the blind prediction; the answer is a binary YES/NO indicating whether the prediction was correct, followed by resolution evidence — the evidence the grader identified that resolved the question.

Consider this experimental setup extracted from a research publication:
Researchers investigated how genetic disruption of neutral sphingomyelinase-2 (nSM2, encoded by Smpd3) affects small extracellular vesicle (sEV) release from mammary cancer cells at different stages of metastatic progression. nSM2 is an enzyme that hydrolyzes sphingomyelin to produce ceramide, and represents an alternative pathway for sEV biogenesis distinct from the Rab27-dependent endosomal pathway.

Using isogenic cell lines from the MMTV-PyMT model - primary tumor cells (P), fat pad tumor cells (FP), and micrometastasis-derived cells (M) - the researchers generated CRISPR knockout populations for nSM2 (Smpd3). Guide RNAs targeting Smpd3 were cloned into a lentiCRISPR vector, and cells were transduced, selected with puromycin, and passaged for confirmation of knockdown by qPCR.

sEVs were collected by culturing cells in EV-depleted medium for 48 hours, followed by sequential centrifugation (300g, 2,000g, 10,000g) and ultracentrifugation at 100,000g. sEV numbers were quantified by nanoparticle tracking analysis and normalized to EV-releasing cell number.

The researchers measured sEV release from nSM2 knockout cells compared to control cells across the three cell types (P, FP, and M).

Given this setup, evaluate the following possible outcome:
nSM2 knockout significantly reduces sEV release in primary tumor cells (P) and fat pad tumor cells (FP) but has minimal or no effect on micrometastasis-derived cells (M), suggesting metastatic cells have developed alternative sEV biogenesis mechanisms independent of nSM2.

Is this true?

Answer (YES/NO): NO